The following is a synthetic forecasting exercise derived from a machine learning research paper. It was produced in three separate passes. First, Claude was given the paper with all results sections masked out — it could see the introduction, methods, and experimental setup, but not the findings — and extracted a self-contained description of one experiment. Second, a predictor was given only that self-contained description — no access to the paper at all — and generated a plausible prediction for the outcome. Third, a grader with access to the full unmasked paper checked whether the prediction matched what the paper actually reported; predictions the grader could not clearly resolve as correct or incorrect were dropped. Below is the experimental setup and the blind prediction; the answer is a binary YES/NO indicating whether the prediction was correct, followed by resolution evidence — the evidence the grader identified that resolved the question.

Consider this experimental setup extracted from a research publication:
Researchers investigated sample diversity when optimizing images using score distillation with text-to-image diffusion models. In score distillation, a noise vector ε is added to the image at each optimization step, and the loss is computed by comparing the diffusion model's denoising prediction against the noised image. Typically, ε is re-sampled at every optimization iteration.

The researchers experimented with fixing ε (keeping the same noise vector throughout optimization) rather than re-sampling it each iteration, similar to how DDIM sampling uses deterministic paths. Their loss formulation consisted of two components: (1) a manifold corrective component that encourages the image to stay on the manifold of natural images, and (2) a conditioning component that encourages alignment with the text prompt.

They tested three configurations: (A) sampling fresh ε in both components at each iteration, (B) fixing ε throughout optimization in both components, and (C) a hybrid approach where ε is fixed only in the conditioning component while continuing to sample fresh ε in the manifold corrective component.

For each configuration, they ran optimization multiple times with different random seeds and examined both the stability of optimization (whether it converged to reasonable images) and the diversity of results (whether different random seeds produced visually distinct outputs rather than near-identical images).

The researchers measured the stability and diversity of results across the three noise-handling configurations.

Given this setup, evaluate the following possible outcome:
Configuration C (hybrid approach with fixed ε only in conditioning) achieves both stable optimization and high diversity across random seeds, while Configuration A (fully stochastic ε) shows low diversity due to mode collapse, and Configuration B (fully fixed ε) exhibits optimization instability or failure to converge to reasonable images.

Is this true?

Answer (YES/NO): NO